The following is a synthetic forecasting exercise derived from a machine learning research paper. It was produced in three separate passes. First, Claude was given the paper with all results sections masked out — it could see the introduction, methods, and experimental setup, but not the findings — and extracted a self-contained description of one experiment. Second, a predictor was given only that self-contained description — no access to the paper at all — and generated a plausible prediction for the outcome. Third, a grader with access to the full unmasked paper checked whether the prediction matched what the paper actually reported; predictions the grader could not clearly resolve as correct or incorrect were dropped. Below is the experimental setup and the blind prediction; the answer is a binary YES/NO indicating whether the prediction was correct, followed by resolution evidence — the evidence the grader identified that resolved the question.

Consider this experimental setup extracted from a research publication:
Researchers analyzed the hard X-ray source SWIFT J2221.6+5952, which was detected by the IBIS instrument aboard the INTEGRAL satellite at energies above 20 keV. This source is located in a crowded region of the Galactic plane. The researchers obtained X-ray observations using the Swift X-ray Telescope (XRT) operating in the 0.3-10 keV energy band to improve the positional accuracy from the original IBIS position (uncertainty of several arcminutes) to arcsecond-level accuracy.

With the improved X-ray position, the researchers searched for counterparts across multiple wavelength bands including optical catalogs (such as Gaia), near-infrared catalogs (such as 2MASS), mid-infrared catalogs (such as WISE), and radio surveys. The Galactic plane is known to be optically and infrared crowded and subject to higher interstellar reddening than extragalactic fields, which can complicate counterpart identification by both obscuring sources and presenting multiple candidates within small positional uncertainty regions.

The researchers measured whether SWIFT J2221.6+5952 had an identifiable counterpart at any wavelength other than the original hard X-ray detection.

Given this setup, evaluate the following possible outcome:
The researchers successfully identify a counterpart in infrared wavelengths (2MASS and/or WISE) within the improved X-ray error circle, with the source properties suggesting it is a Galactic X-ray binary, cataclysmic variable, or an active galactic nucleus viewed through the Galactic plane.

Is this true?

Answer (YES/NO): NO